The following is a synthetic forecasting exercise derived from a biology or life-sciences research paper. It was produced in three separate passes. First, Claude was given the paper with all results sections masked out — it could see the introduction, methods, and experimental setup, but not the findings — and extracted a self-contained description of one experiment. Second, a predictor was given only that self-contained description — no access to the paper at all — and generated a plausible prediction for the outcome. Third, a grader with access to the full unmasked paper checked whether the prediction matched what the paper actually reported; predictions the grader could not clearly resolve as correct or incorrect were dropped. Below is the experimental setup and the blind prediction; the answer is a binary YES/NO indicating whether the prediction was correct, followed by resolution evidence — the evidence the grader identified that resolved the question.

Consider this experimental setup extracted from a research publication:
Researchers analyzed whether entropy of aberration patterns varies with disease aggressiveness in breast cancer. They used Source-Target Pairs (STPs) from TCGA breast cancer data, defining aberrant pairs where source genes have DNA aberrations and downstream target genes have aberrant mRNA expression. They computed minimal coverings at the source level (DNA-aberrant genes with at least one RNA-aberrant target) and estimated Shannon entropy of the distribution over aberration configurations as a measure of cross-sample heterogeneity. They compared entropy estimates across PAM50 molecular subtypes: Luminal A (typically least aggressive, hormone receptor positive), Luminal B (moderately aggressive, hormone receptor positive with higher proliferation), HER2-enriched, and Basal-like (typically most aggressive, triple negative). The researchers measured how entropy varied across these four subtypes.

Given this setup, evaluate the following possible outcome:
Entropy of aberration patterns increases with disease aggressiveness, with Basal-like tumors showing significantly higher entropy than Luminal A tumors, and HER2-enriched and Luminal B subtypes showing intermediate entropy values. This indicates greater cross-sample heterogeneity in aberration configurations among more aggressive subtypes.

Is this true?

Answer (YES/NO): YES